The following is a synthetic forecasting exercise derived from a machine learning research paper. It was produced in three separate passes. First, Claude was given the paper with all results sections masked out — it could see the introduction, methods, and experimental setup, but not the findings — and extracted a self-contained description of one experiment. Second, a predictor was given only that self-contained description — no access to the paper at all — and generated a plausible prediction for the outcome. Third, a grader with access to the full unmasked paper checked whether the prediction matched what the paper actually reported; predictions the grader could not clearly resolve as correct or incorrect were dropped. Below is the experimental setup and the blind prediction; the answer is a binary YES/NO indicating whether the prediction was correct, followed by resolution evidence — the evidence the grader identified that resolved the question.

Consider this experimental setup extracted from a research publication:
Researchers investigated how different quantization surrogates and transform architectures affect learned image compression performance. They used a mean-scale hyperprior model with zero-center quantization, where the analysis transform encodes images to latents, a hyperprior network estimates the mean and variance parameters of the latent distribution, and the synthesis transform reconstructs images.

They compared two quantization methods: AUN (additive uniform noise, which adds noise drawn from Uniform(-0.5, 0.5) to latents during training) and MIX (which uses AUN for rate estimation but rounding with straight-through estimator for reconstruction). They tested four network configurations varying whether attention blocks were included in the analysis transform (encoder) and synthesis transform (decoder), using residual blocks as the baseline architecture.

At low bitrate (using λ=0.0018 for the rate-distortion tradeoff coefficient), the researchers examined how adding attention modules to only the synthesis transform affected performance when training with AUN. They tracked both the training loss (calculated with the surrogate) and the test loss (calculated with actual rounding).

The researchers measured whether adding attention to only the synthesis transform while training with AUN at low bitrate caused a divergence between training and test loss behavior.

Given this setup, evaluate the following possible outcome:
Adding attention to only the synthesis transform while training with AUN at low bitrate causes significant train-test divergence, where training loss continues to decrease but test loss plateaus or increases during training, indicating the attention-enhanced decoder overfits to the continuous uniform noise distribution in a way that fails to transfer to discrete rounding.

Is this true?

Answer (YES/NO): YES